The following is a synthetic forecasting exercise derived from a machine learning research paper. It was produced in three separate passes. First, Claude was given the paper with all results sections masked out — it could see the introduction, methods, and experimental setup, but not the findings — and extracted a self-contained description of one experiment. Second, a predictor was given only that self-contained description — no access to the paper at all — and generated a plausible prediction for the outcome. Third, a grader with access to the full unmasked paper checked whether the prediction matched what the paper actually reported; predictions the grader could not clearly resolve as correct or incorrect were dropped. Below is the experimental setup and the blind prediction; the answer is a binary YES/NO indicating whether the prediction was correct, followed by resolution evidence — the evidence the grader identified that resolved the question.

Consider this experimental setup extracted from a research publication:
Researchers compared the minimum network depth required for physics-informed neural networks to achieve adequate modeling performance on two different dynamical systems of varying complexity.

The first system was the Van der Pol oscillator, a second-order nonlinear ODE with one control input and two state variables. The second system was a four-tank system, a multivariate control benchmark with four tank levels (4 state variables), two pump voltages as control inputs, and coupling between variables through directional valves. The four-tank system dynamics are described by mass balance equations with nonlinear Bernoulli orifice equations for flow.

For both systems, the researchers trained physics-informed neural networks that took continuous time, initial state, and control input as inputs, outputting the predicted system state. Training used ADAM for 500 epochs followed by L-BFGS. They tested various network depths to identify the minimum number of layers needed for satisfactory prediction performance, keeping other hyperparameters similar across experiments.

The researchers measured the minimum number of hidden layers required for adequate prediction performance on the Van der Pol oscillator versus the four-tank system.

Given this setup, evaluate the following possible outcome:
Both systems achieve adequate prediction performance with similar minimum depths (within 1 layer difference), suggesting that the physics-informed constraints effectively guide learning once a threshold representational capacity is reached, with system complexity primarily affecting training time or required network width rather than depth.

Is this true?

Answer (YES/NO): YES